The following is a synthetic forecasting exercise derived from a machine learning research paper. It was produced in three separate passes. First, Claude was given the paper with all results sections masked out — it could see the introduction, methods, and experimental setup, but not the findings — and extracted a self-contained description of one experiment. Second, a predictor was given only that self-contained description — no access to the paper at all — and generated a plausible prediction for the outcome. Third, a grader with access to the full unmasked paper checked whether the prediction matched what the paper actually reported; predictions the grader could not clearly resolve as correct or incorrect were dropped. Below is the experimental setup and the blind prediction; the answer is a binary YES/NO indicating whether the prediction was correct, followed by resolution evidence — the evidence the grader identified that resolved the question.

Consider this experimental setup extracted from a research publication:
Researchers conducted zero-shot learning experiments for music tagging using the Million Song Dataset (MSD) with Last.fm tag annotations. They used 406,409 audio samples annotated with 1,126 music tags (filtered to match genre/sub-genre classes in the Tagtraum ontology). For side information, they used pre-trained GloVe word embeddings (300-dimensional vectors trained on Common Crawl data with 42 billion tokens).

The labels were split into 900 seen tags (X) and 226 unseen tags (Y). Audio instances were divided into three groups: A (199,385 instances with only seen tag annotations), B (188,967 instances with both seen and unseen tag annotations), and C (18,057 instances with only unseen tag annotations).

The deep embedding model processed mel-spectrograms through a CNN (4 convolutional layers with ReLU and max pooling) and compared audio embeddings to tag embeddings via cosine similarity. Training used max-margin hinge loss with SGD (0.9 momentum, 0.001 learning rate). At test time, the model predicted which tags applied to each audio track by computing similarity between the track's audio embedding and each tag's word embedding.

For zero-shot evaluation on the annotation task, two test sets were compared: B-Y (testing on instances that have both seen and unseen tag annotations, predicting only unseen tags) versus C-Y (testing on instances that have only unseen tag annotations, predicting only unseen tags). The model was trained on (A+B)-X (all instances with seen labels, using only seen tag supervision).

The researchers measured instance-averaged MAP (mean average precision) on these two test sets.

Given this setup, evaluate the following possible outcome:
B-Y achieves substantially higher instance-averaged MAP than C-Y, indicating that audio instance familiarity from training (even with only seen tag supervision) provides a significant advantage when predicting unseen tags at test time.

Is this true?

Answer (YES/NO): NO